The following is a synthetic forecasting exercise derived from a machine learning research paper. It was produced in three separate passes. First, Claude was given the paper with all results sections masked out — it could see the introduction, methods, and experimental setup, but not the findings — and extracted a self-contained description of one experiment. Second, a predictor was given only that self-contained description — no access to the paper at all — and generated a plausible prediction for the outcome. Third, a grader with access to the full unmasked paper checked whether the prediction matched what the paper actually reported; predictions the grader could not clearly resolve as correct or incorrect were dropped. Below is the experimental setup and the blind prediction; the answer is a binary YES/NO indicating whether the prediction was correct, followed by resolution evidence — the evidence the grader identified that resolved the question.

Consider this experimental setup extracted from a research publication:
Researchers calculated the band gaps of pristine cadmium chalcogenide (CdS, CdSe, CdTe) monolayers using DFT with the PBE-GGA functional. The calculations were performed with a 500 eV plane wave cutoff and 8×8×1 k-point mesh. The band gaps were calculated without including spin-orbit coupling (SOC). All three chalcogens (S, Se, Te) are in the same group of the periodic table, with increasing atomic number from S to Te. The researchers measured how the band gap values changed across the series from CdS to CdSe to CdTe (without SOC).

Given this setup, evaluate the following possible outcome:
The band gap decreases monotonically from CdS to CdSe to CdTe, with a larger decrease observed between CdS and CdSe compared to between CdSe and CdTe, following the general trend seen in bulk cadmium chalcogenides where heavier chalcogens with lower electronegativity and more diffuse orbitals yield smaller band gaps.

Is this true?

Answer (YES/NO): YES